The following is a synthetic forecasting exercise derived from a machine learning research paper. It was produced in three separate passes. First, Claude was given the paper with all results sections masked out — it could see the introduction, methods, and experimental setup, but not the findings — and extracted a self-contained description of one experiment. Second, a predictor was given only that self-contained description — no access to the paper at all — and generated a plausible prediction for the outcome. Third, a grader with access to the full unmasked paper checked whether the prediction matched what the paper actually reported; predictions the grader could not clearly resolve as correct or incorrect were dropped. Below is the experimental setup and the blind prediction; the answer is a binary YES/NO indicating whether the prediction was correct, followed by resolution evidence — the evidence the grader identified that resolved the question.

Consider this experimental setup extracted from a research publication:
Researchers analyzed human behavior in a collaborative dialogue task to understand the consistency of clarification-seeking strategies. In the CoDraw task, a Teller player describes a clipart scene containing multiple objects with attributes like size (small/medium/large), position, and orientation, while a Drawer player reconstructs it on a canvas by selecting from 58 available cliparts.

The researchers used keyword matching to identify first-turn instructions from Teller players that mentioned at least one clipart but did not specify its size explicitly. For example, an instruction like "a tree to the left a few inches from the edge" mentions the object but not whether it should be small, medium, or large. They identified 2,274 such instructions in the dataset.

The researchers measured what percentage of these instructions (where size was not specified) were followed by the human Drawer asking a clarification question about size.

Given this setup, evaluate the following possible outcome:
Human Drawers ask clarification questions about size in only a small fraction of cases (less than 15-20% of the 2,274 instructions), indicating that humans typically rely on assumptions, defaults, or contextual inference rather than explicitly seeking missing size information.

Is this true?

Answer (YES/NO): YES